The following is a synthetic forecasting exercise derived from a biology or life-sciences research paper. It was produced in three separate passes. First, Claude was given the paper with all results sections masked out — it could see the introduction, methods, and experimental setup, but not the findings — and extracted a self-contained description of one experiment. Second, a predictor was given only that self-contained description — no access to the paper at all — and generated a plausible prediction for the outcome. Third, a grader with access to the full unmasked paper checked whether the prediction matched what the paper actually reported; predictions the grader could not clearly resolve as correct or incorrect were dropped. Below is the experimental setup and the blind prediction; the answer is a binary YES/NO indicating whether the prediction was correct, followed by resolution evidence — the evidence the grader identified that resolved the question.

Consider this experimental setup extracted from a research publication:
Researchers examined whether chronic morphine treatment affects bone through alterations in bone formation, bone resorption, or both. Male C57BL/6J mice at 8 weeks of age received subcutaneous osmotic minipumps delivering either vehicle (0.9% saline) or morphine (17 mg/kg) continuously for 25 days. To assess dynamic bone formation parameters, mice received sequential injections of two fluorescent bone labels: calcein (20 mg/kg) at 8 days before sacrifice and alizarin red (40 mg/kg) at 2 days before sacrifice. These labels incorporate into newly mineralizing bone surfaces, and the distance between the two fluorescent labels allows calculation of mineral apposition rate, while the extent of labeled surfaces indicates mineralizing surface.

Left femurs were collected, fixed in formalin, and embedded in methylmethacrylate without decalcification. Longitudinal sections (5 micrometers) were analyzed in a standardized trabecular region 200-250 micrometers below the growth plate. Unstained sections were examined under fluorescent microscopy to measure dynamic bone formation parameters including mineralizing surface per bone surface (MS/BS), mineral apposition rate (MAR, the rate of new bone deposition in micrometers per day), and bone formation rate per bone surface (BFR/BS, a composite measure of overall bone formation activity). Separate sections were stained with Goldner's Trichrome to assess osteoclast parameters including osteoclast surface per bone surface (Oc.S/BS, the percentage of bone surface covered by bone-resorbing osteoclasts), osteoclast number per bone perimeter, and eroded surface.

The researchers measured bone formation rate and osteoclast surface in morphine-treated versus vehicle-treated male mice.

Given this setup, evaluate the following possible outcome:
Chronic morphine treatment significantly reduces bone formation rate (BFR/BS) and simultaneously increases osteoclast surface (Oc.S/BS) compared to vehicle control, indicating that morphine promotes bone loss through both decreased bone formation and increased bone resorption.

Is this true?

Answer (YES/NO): NO